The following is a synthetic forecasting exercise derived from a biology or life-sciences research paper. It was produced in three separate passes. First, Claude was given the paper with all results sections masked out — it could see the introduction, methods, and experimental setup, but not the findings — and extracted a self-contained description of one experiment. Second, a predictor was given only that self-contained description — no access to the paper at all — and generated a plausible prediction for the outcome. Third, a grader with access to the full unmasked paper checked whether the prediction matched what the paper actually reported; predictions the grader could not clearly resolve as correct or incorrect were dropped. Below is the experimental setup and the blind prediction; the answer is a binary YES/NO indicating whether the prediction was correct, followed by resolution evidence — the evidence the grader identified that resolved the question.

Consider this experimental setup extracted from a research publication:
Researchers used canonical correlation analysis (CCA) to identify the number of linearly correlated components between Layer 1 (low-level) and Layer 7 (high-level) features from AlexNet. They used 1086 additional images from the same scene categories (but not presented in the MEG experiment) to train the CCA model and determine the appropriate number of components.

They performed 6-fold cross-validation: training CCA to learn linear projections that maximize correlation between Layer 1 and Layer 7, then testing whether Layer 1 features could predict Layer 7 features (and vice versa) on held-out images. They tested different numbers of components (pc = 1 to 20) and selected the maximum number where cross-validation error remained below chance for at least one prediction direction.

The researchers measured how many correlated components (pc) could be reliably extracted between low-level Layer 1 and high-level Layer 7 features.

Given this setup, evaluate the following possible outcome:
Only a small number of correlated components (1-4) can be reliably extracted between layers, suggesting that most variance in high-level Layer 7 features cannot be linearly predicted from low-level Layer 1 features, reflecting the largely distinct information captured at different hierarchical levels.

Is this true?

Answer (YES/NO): NO